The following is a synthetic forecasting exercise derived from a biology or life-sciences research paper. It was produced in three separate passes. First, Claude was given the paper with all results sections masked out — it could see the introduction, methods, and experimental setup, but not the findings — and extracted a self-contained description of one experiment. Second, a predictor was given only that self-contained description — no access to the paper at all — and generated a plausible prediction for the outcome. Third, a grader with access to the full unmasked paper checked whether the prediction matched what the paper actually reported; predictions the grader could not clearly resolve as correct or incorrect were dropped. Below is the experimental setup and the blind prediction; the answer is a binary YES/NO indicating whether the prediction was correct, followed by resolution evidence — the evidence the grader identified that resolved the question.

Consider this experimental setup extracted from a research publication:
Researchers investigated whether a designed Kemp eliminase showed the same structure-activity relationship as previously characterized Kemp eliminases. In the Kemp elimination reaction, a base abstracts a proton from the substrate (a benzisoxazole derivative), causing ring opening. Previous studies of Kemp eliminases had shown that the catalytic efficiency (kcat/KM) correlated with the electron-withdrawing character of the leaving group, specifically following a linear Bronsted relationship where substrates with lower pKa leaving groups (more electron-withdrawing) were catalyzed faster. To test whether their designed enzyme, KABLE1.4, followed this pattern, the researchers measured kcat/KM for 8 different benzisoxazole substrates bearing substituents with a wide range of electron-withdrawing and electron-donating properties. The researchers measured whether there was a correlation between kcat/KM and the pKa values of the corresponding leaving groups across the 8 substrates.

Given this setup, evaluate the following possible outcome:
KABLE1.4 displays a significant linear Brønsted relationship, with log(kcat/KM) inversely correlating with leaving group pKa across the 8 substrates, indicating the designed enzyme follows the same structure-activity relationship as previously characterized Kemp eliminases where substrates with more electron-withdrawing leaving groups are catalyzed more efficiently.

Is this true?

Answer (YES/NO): NO